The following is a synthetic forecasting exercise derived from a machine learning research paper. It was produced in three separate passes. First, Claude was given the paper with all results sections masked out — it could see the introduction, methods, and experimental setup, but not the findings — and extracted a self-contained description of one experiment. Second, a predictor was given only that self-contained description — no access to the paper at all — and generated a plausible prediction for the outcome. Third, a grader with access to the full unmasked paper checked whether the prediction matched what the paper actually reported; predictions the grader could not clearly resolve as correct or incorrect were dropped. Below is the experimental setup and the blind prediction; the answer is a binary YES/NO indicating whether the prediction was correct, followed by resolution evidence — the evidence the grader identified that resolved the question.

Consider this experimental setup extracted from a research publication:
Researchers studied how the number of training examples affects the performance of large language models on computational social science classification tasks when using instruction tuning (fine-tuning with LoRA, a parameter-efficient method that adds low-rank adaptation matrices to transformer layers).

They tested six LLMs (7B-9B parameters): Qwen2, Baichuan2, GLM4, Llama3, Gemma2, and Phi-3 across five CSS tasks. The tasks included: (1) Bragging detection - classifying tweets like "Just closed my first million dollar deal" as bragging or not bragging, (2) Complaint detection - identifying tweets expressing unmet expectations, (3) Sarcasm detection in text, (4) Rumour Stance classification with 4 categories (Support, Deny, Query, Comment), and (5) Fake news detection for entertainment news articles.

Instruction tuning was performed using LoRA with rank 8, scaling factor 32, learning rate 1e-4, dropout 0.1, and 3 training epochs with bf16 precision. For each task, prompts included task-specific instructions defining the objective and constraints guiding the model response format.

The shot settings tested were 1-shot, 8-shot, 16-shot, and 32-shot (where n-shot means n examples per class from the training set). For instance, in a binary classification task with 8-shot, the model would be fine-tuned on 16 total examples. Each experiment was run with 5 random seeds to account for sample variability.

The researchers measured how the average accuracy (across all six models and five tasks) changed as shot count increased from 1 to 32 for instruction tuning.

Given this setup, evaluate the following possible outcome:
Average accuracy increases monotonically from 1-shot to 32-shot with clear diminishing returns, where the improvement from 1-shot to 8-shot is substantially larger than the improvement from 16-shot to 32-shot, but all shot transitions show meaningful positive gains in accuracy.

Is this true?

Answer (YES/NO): NO